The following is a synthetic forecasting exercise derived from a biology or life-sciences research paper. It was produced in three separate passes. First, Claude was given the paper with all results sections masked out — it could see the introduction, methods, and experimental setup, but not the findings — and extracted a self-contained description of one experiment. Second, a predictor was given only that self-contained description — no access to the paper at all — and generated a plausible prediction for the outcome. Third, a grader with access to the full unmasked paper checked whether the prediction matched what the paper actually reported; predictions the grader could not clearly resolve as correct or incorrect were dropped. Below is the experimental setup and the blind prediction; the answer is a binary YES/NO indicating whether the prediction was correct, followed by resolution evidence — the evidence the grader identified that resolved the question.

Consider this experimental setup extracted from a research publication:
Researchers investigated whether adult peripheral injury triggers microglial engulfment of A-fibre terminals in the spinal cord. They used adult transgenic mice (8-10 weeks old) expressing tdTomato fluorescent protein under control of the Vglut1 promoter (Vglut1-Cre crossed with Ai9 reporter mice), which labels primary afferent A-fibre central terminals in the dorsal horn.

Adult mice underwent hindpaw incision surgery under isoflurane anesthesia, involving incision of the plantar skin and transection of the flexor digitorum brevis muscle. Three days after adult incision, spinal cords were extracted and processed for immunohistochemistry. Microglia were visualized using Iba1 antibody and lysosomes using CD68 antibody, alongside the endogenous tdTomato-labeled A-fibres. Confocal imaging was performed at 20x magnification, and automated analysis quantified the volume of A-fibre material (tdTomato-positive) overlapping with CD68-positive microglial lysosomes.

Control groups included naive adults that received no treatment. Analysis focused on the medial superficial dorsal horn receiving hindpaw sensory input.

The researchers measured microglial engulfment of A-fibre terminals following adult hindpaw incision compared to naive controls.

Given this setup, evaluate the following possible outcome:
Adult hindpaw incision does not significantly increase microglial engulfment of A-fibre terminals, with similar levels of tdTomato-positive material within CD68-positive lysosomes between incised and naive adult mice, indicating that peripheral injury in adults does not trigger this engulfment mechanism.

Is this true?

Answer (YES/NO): YES